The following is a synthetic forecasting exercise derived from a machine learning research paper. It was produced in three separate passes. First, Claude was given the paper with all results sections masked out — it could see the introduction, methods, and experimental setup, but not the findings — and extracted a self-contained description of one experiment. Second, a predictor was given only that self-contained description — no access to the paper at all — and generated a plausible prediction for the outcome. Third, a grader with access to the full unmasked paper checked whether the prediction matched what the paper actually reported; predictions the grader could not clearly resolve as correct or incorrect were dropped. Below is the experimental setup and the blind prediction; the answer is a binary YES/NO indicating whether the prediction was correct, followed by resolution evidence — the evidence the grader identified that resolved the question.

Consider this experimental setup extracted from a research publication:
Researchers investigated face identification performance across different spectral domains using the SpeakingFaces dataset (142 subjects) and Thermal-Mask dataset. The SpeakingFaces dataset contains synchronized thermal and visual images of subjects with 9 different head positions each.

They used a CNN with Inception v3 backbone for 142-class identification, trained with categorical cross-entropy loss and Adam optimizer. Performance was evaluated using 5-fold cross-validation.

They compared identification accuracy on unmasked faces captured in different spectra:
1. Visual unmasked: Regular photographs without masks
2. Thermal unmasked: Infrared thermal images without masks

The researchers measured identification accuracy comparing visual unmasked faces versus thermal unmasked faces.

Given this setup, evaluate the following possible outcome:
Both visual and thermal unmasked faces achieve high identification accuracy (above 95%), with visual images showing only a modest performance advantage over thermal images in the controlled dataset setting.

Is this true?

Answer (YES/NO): YES